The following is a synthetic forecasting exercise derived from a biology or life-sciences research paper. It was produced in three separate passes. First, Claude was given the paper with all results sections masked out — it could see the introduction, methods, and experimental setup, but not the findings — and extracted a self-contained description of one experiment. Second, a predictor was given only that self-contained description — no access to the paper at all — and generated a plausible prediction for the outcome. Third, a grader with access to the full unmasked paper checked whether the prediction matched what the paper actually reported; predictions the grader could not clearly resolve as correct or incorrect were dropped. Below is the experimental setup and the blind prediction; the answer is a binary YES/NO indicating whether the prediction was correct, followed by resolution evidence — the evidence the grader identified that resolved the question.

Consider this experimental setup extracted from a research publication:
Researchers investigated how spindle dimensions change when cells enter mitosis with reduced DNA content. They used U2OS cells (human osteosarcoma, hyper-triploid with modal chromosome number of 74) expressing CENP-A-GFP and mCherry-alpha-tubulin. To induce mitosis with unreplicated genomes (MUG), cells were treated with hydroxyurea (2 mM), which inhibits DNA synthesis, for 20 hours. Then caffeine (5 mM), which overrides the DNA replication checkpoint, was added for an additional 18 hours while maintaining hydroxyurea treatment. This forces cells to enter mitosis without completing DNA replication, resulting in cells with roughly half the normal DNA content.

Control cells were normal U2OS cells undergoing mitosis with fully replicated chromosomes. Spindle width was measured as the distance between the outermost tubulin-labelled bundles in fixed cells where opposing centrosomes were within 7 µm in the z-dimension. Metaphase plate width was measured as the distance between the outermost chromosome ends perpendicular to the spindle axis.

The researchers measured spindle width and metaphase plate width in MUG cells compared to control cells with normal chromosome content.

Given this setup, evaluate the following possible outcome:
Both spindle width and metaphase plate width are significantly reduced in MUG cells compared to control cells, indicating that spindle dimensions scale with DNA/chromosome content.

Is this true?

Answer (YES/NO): NO